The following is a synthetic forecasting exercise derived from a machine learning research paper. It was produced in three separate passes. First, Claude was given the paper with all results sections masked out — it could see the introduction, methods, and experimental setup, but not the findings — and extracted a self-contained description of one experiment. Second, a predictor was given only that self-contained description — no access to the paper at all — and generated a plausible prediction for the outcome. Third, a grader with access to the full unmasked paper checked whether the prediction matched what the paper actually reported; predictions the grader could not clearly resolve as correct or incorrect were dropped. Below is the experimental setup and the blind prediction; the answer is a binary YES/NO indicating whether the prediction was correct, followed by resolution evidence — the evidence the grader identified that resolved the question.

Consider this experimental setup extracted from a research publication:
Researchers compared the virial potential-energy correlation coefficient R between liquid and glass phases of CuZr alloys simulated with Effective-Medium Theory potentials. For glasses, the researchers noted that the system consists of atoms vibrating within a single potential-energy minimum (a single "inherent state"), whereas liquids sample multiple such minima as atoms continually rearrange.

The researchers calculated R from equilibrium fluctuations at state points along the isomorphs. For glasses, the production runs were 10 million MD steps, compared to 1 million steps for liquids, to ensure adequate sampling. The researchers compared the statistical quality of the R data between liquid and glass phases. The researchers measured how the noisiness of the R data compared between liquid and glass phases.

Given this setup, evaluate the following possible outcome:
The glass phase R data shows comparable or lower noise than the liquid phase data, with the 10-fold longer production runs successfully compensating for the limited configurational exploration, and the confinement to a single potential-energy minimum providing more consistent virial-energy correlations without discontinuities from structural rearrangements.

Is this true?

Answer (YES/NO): NO